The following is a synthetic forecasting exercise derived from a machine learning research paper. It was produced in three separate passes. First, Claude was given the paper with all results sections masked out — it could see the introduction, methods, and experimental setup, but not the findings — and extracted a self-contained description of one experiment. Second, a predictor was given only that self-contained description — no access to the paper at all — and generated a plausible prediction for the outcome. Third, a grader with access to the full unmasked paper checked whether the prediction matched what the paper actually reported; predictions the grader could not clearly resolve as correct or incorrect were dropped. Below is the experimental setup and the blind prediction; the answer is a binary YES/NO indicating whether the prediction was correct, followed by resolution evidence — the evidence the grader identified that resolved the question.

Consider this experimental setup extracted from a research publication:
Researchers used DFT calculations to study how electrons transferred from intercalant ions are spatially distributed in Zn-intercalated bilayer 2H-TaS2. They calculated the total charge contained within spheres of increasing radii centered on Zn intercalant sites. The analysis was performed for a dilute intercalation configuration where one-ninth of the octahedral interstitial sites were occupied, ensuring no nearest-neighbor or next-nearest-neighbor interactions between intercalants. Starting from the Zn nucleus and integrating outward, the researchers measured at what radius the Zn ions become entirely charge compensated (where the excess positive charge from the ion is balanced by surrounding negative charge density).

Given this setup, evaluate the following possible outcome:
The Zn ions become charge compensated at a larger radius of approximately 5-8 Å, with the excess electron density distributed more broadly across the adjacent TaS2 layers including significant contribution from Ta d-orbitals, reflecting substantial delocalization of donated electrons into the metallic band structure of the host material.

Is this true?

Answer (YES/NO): NO